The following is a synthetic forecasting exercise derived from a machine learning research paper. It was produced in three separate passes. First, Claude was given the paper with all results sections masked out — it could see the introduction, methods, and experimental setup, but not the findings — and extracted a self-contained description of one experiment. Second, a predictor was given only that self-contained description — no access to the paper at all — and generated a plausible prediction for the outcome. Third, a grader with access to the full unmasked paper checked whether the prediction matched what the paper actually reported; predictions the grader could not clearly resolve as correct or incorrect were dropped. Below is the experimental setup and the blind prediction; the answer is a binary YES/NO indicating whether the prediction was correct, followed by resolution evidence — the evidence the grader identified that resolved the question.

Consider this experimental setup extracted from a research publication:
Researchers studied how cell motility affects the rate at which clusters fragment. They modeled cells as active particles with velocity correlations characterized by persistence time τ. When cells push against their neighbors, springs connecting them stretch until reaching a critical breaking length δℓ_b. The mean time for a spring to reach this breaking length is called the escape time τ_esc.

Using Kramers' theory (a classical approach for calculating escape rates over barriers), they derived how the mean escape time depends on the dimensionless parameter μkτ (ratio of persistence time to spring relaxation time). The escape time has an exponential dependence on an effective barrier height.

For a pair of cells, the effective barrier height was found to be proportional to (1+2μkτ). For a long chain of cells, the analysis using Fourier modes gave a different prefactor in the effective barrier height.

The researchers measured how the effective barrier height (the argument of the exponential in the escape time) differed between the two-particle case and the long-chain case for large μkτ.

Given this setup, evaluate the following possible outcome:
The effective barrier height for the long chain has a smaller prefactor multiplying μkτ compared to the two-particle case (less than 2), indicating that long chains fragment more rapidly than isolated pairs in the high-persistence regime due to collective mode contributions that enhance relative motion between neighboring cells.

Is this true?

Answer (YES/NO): NO